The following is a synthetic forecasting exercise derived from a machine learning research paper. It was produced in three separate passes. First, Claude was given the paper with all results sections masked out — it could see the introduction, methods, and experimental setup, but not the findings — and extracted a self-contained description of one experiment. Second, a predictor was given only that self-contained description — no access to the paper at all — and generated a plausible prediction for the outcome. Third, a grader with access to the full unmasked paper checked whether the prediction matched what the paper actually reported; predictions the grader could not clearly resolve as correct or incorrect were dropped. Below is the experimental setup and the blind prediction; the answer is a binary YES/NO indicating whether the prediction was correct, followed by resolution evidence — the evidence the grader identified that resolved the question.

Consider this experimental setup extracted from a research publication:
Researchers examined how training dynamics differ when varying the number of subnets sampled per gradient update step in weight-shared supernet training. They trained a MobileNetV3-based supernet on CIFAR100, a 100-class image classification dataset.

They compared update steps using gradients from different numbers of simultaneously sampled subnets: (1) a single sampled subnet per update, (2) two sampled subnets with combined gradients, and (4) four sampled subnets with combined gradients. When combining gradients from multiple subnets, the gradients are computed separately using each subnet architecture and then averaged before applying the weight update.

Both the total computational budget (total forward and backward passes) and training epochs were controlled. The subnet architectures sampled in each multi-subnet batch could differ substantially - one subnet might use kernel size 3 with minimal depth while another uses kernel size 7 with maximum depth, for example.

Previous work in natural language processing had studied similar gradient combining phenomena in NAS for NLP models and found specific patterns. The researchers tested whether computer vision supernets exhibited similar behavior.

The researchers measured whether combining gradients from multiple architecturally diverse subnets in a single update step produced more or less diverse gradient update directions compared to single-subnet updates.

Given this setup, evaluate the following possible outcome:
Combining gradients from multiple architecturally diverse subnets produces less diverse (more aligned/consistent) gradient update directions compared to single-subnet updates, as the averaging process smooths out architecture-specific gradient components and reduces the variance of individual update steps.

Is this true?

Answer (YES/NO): NO